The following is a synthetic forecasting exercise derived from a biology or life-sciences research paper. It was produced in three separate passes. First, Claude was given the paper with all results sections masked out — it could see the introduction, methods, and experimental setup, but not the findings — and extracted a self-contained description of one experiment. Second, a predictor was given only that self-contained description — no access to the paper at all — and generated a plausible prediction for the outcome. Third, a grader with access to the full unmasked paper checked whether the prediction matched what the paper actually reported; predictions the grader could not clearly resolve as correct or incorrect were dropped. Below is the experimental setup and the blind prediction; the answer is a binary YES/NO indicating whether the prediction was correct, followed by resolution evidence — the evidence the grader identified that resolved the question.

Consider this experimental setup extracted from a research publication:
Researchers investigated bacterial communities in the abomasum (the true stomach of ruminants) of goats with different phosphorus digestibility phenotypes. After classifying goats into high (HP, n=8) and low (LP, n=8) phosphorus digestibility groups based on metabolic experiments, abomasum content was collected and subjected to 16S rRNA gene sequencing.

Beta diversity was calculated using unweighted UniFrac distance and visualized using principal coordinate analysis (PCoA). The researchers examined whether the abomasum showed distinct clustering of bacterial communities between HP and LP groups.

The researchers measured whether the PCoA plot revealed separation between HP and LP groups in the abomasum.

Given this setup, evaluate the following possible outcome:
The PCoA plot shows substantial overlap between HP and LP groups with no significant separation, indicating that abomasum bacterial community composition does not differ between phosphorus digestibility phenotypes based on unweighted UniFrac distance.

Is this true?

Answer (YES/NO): YES